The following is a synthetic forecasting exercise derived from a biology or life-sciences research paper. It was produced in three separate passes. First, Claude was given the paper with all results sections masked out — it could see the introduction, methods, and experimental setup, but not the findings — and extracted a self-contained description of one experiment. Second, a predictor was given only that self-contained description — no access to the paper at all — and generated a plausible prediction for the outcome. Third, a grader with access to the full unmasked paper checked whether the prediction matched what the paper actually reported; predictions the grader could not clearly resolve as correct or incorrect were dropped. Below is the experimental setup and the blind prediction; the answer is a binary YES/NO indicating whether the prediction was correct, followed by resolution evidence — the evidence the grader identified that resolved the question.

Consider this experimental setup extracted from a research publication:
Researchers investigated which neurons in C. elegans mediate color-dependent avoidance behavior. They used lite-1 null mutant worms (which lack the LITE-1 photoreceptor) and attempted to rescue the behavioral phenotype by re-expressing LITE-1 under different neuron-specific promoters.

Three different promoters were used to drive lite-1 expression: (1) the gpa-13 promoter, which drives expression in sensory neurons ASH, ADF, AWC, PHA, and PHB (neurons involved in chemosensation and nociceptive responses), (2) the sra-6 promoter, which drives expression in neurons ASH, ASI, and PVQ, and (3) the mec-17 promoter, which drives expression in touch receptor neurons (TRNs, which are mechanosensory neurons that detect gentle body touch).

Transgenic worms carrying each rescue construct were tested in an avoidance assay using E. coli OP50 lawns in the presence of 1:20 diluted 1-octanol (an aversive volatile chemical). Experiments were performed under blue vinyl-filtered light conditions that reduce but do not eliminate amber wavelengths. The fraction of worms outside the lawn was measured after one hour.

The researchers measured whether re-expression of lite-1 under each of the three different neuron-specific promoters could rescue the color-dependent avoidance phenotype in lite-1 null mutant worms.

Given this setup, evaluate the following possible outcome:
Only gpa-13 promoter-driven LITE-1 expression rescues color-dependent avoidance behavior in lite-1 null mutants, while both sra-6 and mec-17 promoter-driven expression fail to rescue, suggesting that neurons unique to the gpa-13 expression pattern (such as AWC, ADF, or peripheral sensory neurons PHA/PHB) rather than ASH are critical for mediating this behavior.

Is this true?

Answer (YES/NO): NO